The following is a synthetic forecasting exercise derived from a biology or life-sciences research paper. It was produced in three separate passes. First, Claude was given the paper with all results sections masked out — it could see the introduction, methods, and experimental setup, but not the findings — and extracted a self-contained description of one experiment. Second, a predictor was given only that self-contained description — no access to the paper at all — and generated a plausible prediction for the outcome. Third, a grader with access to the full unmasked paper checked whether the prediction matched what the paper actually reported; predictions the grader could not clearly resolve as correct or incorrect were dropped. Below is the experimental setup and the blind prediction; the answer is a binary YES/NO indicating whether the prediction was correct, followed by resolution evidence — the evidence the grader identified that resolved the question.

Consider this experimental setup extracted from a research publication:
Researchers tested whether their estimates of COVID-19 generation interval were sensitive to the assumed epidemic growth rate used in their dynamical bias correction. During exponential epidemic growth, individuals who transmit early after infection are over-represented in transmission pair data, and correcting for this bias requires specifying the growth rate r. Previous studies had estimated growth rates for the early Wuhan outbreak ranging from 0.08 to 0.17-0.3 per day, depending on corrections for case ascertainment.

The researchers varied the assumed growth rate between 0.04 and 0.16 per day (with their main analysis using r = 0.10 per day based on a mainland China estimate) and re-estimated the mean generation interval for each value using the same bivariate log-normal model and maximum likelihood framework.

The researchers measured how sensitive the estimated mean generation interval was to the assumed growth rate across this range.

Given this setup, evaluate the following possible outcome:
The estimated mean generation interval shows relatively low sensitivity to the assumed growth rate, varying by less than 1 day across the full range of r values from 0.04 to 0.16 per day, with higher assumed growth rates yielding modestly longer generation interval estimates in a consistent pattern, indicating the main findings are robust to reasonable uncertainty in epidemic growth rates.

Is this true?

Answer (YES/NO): NO